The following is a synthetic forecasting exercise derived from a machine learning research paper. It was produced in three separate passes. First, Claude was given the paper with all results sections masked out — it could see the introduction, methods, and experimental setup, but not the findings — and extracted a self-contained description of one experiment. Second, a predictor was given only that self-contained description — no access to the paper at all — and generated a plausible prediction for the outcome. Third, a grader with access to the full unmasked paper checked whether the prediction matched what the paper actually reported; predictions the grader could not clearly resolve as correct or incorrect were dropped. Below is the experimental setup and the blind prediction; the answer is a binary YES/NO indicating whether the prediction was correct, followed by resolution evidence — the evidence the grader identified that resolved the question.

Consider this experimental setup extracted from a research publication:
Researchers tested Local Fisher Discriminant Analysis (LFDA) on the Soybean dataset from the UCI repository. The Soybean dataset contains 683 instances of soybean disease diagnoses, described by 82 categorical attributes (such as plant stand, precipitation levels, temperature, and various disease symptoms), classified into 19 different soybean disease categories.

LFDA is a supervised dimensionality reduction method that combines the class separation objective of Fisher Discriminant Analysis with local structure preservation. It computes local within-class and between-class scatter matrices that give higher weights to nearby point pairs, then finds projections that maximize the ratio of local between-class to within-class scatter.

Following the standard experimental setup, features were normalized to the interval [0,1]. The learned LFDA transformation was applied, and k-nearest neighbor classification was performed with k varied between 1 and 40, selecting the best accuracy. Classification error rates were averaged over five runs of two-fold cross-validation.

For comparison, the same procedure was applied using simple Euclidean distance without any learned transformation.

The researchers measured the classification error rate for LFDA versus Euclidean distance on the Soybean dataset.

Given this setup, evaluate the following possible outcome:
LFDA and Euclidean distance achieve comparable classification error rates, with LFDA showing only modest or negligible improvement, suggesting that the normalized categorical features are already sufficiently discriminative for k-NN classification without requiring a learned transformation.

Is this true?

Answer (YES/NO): NO